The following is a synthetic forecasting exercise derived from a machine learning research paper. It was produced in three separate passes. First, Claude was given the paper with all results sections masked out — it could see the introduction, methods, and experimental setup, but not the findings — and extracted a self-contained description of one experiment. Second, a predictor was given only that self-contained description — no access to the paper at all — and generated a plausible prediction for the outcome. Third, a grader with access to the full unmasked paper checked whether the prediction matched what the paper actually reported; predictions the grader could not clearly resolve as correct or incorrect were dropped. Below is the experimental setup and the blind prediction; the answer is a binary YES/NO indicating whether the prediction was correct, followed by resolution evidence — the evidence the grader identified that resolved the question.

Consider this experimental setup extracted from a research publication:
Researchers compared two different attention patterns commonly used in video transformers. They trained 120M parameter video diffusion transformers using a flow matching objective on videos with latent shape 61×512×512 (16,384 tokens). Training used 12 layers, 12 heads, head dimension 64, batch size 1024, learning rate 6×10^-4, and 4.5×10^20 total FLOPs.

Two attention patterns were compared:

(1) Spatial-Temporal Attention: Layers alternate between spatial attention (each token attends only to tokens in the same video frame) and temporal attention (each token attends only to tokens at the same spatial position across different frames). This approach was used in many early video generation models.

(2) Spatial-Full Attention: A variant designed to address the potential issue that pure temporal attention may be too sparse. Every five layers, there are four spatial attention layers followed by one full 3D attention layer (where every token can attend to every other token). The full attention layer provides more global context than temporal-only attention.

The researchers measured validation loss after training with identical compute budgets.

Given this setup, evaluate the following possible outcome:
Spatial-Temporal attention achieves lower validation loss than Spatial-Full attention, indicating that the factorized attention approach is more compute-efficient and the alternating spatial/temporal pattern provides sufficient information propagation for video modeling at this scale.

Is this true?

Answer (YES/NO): NO